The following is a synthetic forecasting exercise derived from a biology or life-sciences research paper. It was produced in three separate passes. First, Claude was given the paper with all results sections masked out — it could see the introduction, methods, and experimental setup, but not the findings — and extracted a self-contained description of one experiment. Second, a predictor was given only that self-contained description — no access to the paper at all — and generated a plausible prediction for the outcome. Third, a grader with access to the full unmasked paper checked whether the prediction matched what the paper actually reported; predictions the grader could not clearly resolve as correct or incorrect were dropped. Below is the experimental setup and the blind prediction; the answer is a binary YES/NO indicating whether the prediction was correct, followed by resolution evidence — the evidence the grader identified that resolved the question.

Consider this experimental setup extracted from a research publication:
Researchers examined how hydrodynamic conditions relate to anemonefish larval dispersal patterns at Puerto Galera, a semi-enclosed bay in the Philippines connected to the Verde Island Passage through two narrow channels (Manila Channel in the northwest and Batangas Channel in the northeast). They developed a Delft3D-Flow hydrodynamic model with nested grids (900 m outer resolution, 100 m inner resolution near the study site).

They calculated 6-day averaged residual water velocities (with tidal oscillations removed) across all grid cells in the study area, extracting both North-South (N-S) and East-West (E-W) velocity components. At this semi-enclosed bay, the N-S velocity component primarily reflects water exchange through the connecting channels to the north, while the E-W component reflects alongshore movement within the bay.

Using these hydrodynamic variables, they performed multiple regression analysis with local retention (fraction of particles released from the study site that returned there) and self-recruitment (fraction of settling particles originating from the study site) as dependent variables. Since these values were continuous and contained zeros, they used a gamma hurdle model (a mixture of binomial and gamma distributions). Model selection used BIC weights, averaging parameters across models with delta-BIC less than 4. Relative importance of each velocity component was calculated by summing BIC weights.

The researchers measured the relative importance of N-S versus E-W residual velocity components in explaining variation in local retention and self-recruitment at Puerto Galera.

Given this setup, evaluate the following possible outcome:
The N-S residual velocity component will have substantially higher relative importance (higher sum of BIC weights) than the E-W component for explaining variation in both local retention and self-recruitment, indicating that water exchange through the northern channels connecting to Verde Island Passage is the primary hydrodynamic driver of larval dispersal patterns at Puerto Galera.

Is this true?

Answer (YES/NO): NO